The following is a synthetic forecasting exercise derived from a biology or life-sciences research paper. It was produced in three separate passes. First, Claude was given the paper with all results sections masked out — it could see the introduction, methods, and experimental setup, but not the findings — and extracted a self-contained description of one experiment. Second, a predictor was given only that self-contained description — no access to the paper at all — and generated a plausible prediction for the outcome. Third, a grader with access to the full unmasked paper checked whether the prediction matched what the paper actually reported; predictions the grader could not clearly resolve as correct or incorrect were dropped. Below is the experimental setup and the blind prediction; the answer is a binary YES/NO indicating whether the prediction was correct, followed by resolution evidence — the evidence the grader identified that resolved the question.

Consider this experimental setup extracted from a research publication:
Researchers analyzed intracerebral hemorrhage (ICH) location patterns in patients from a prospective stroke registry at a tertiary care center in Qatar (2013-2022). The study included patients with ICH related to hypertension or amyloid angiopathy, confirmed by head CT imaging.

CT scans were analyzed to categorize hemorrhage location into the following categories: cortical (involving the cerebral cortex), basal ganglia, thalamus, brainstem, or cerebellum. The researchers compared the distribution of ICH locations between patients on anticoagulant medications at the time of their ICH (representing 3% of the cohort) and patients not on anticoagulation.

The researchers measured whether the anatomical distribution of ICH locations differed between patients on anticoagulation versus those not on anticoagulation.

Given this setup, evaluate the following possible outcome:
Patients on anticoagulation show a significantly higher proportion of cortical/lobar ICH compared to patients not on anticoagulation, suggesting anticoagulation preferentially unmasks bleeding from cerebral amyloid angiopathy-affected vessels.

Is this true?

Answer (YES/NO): YES